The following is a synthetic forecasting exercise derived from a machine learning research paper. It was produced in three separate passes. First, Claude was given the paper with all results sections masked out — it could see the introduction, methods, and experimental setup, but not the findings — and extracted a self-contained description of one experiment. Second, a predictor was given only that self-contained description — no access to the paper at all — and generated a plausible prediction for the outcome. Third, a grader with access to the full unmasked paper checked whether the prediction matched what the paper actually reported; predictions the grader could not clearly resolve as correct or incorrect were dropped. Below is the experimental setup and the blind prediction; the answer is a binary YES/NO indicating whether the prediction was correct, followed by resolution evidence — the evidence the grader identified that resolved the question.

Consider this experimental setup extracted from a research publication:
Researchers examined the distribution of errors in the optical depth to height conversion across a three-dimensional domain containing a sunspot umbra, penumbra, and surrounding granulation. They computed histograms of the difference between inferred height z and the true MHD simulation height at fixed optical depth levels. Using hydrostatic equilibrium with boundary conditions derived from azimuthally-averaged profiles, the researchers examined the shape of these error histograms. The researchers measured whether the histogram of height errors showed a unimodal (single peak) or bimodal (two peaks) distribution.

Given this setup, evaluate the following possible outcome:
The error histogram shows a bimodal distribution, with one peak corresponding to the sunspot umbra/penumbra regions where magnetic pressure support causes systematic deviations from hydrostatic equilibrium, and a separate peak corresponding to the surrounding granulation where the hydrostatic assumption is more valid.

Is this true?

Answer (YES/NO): YES